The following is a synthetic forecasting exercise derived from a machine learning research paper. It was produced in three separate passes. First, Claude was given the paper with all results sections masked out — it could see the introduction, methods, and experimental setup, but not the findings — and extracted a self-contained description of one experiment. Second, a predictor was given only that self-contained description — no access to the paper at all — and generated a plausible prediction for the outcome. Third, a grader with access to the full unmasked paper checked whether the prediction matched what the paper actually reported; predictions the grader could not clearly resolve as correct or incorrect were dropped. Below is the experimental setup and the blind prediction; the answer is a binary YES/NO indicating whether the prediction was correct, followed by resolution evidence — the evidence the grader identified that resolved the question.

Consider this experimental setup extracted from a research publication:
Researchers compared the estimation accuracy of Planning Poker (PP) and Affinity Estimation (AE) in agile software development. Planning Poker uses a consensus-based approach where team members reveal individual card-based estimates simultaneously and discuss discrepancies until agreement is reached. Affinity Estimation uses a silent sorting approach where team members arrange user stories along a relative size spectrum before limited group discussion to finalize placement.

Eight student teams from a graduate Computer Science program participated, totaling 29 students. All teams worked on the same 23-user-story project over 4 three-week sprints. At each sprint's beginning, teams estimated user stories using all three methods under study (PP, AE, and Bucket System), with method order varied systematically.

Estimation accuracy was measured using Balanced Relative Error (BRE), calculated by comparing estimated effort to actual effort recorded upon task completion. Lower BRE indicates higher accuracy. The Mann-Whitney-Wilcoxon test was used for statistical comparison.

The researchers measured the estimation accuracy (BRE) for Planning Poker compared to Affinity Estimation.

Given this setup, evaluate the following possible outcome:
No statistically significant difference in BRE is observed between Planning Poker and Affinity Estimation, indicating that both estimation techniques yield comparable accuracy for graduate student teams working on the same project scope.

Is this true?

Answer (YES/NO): NO